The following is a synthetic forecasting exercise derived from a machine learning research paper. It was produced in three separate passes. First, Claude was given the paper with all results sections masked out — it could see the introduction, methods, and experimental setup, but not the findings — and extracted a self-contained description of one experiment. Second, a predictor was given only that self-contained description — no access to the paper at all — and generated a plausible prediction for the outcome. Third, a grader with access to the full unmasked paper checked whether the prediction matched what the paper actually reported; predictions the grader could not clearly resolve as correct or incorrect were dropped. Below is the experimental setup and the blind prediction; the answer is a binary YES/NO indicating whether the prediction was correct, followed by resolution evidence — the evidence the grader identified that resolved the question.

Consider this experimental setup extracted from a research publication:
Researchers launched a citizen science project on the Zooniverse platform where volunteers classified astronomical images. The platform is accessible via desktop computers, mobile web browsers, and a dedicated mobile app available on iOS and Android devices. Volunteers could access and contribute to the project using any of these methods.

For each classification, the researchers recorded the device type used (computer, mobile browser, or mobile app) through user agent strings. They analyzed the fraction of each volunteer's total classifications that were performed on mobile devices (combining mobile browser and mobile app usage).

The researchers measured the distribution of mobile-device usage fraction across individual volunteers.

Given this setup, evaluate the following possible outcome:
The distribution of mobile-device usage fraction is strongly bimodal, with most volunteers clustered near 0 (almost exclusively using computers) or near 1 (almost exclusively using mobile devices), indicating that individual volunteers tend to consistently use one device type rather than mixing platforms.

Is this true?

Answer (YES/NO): YES